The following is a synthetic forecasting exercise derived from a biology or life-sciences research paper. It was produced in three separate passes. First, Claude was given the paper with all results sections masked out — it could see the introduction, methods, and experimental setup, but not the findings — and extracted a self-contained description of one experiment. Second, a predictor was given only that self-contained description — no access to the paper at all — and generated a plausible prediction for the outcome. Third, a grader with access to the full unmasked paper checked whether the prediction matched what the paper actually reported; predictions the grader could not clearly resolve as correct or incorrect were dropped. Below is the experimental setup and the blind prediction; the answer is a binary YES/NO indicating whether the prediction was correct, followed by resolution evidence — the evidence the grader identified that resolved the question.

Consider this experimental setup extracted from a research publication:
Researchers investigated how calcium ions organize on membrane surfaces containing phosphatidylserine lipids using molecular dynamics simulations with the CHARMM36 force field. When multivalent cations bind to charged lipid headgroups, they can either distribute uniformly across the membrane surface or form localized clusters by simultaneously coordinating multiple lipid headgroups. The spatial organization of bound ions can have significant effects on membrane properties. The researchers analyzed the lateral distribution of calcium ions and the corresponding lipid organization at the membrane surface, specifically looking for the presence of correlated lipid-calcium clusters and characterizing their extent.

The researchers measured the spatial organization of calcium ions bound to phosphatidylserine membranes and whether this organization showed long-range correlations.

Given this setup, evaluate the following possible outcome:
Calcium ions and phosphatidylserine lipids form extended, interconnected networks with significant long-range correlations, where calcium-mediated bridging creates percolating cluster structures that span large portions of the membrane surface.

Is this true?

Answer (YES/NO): YES